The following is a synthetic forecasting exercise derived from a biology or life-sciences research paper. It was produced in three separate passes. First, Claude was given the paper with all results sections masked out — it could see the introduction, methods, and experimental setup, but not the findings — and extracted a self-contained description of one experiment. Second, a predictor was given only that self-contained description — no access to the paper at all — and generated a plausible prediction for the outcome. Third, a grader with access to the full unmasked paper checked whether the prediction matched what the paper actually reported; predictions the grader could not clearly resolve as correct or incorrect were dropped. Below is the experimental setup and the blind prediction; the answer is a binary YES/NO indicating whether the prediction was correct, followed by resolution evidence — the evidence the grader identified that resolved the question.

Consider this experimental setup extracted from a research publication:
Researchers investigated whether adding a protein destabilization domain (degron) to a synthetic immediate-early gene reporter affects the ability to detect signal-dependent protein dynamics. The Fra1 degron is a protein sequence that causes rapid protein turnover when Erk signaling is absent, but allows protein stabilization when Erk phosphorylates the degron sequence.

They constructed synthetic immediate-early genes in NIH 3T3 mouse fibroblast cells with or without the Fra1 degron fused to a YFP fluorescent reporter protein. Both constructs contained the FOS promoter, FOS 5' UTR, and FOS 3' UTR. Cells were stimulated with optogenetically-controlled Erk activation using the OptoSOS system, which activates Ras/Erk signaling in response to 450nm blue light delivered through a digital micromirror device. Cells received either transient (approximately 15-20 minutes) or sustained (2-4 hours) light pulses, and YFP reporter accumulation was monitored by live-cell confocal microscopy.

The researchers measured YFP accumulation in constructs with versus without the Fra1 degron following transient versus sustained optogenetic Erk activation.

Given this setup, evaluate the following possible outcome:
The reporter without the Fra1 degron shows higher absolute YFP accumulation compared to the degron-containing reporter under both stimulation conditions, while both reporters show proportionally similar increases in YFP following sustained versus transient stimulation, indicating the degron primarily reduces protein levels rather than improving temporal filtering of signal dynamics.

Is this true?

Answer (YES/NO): NO